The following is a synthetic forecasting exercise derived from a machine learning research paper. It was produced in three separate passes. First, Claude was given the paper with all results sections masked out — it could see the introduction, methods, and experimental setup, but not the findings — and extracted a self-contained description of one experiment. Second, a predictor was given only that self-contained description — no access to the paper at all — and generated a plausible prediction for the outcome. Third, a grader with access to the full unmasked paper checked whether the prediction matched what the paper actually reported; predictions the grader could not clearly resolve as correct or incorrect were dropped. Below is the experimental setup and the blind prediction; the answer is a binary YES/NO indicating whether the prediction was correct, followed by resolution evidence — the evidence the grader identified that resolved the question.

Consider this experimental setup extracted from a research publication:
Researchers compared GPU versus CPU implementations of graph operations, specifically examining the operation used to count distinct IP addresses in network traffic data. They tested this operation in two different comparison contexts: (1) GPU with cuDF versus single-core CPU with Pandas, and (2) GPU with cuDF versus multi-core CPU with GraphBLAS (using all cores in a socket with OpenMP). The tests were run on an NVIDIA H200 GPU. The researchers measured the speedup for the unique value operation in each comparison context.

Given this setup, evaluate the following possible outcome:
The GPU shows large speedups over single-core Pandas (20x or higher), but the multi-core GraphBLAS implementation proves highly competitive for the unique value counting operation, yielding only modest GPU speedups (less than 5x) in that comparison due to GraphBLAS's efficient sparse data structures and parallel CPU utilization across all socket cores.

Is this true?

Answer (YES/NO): NO